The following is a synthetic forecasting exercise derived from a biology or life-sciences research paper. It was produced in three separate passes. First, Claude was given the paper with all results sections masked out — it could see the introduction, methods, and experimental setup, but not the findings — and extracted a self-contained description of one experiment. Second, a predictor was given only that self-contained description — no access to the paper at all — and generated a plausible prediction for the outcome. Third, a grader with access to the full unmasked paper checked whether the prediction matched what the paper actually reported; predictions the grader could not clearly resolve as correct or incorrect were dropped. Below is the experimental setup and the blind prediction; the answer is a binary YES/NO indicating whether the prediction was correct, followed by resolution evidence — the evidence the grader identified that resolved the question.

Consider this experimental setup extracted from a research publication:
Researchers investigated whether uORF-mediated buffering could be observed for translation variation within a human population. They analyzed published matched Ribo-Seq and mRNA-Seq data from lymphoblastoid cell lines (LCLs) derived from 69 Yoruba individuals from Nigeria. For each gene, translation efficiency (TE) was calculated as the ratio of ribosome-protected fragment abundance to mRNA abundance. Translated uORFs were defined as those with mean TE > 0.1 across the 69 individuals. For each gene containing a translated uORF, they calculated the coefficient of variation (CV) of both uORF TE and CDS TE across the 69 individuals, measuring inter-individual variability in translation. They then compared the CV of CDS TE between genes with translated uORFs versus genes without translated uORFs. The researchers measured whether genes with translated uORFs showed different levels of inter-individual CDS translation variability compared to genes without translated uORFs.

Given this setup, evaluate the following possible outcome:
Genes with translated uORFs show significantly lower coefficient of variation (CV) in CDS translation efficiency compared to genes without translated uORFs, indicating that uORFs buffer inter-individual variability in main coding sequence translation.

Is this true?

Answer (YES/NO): YES